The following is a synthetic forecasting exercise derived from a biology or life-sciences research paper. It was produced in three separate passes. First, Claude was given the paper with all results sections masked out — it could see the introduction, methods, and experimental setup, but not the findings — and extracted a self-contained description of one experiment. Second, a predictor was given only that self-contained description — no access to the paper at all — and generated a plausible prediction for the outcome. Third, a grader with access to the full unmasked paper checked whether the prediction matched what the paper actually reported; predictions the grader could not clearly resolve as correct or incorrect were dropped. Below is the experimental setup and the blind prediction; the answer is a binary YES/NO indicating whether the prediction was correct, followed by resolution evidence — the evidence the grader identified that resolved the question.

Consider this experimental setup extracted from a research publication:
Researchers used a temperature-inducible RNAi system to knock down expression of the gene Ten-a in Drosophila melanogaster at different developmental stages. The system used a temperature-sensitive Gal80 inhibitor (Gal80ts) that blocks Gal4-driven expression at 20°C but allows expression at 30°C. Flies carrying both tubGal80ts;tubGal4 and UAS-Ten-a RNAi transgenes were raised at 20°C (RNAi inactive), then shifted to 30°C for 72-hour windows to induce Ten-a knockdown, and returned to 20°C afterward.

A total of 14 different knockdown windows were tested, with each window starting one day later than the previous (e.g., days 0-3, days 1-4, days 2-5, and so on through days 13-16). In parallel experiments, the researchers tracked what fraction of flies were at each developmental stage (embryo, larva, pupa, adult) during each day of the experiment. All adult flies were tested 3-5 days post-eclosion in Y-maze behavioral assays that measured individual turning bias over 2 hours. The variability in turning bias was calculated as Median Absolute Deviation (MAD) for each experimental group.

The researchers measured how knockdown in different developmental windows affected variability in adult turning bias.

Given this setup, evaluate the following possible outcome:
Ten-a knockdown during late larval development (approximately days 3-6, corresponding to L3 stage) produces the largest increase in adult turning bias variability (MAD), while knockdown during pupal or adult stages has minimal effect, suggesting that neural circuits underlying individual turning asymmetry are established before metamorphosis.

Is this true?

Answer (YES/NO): NO